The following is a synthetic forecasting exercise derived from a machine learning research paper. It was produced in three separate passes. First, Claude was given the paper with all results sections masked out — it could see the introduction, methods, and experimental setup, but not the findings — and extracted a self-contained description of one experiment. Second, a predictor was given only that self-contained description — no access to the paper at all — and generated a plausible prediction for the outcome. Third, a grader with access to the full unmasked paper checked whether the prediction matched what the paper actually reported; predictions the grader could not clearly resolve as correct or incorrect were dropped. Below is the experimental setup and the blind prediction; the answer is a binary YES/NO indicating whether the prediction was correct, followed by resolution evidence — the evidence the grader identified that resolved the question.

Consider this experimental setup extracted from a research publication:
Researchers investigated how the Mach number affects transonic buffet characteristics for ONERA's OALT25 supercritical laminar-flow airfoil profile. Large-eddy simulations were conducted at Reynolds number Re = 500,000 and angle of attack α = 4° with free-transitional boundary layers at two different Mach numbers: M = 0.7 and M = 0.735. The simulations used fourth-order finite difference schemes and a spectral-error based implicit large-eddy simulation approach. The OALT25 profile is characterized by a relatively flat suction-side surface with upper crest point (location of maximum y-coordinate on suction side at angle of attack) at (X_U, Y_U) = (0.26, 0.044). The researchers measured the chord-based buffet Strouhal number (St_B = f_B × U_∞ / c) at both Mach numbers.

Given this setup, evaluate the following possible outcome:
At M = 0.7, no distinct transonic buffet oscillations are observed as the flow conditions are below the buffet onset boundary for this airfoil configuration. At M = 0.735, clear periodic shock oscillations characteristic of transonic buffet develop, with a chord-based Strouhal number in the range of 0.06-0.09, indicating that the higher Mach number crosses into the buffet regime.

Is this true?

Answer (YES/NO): NO